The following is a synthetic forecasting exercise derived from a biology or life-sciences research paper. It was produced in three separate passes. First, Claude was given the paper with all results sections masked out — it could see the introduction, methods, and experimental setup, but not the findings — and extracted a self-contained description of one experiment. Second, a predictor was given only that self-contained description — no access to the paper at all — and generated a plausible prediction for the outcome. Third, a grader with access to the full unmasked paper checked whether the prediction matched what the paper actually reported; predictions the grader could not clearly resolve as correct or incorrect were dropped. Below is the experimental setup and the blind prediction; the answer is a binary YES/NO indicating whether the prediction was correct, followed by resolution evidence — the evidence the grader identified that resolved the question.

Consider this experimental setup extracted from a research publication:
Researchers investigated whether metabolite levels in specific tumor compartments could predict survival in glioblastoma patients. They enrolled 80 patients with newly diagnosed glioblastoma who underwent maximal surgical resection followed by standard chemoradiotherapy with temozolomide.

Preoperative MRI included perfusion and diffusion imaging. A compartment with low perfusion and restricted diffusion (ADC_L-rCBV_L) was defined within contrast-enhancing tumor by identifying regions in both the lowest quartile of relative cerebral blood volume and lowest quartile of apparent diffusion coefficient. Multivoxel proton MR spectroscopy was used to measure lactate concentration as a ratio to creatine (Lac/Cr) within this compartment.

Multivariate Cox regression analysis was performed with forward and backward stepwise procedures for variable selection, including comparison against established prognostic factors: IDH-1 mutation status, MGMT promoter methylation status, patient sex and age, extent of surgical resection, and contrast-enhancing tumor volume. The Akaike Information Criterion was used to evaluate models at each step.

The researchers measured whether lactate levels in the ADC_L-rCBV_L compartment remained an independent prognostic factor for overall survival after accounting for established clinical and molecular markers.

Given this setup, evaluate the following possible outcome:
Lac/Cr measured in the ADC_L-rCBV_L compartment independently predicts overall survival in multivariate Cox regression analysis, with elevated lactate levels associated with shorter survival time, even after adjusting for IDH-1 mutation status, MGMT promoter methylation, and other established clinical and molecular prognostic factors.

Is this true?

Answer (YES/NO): YES